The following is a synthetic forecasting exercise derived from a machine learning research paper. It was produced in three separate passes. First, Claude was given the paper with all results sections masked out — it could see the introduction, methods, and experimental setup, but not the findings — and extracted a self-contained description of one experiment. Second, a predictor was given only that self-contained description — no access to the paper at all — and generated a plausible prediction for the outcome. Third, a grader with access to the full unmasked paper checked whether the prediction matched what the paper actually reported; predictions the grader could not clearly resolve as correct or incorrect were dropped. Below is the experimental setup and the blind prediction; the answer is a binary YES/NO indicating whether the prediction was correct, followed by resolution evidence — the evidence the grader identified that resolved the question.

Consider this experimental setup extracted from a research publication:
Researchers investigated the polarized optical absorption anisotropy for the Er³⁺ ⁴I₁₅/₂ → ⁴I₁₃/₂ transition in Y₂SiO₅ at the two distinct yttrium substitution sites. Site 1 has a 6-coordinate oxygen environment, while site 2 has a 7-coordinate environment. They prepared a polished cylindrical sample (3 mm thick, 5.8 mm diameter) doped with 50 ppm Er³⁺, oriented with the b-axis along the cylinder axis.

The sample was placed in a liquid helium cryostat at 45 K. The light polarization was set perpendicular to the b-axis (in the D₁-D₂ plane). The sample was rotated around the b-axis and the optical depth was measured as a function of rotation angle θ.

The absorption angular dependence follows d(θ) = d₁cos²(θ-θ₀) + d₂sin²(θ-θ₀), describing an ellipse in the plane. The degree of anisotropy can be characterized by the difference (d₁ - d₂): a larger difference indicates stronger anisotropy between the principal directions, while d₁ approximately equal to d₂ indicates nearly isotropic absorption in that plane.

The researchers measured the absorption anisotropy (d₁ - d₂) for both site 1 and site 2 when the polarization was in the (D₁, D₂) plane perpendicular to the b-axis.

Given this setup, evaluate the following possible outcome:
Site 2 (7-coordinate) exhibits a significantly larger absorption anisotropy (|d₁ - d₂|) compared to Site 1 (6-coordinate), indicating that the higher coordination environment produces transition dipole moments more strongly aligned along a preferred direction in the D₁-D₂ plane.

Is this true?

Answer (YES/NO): NO